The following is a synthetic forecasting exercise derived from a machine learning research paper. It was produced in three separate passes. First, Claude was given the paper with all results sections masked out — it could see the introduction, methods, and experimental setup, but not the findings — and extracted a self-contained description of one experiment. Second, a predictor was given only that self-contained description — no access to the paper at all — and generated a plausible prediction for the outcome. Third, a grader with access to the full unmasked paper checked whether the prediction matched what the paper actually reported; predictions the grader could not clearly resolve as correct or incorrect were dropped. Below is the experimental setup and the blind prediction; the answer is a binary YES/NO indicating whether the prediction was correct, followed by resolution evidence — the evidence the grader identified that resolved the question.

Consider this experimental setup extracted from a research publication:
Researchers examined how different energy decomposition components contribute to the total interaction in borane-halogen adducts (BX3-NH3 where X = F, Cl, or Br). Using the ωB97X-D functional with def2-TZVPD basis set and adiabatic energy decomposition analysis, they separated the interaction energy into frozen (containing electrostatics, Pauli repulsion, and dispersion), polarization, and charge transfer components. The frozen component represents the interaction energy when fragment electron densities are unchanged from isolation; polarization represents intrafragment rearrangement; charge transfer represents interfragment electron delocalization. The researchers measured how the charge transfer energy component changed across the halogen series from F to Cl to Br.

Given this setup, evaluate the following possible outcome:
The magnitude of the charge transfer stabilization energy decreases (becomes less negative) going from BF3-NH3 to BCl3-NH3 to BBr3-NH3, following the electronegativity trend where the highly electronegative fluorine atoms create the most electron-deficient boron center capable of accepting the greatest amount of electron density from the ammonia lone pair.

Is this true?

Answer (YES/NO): NO